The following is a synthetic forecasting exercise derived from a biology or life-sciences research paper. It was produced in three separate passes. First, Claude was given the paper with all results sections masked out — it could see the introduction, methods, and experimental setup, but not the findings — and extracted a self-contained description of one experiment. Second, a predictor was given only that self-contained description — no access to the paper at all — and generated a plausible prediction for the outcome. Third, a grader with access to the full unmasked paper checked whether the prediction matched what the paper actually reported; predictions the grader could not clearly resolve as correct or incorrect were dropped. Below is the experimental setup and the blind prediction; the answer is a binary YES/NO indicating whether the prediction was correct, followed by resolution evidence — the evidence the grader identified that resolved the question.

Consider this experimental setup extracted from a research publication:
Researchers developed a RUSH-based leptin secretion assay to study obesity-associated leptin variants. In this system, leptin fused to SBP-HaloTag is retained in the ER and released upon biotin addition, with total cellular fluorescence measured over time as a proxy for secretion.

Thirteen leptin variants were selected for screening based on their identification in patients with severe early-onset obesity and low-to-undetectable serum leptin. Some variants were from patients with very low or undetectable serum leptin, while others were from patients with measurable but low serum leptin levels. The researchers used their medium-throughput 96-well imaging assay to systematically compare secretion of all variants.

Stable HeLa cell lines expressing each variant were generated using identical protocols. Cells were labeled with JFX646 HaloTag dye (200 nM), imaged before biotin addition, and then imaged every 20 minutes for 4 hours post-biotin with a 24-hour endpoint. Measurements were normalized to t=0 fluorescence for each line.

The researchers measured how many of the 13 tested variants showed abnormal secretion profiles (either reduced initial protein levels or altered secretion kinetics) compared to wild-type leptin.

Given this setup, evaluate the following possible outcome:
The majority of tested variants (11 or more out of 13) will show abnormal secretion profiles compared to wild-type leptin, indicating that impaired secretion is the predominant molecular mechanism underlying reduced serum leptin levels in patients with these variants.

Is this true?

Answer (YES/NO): NO